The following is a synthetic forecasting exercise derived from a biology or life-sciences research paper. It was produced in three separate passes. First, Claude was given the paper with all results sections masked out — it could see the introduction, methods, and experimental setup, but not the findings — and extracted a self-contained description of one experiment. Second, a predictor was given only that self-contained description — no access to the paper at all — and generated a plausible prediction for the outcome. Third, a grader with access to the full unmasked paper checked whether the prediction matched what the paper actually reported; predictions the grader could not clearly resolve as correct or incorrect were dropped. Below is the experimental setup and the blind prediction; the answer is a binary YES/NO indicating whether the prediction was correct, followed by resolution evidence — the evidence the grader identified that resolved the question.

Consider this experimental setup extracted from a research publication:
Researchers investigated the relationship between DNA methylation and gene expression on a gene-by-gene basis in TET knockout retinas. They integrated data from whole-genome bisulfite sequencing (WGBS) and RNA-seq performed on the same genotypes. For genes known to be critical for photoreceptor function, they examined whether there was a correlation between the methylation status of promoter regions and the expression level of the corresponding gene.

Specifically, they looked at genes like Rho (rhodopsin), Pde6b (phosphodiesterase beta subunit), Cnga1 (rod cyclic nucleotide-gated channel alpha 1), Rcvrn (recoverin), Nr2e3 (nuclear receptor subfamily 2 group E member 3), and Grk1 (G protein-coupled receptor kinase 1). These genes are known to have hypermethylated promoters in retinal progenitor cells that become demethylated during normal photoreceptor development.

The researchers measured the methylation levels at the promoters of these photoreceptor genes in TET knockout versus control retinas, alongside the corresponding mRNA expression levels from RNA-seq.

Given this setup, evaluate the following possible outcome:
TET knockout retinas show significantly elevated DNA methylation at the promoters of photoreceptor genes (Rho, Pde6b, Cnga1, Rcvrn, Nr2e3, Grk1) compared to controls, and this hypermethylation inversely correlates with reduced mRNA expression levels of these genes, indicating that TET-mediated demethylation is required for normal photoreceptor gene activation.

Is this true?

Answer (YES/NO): YES